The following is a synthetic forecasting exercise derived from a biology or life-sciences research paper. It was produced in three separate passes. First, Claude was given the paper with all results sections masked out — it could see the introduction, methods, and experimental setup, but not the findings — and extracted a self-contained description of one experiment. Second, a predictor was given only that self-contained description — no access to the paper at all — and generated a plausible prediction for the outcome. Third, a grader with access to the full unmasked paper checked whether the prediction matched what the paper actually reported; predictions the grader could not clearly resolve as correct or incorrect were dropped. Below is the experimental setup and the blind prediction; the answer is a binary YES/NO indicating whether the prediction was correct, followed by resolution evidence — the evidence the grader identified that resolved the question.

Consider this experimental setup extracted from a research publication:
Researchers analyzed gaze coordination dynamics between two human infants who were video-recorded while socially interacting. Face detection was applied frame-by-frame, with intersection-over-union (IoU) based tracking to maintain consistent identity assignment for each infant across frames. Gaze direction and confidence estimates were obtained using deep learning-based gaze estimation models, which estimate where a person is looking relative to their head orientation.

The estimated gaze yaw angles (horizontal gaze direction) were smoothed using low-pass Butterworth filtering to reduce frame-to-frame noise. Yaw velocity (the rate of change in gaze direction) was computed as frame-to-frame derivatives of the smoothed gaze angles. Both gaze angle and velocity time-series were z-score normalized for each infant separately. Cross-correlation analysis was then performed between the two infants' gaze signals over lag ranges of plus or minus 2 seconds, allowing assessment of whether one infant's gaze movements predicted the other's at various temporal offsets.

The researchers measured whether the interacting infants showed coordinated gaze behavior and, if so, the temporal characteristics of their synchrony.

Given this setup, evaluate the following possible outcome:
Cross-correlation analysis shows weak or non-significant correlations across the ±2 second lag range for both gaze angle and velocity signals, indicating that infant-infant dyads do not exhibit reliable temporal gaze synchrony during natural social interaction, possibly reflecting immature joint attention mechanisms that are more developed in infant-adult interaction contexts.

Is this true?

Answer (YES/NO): NO